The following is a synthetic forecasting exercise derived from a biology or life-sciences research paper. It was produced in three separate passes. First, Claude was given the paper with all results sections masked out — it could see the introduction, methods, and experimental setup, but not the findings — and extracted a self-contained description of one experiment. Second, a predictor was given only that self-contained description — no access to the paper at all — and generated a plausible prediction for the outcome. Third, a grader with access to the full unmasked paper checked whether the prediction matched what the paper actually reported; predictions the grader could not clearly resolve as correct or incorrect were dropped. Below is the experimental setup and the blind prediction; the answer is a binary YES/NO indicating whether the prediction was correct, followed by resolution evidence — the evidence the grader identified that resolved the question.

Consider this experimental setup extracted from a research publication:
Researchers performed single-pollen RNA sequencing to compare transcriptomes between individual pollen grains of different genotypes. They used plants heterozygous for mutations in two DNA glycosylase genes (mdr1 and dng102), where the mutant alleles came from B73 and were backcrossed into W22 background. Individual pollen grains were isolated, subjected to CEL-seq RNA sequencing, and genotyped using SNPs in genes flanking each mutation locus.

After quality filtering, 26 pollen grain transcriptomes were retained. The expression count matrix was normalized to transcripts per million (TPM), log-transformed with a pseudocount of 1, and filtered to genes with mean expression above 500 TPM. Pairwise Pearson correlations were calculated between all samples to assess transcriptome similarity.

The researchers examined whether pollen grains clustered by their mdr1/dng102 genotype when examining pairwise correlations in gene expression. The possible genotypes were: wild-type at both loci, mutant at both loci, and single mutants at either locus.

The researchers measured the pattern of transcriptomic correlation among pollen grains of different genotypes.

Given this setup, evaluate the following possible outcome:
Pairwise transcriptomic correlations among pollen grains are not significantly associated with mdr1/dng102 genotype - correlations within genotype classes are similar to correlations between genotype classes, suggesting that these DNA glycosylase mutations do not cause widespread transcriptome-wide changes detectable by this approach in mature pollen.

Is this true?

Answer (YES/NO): NO